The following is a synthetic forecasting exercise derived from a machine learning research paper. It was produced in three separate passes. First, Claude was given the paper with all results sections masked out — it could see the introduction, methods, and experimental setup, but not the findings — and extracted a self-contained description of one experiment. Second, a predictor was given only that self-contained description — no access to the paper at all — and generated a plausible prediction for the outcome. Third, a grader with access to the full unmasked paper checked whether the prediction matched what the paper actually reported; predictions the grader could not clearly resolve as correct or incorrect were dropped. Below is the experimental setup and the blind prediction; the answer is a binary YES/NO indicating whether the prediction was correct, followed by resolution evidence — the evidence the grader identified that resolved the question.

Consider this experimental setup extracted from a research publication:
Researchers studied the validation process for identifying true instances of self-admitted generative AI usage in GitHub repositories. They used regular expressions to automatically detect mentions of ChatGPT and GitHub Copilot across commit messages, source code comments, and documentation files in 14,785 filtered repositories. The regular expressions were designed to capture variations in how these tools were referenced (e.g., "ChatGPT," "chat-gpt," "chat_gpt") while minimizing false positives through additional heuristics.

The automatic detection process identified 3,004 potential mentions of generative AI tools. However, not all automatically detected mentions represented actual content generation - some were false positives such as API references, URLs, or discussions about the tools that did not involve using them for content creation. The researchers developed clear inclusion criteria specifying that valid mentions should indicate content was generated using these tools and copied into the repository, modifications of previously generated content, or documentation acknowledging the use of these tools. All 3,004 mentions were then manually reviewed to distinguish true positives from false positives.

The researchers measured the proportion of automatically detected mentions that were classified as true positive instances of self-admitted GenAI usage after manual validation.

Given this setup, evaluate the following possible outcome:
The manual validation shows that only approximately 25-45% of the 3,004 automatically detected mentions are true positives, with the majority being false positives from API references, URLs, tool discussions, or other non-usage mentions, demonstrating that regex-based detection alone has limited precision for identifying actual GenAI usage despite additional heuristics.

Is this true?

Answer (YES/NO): YES